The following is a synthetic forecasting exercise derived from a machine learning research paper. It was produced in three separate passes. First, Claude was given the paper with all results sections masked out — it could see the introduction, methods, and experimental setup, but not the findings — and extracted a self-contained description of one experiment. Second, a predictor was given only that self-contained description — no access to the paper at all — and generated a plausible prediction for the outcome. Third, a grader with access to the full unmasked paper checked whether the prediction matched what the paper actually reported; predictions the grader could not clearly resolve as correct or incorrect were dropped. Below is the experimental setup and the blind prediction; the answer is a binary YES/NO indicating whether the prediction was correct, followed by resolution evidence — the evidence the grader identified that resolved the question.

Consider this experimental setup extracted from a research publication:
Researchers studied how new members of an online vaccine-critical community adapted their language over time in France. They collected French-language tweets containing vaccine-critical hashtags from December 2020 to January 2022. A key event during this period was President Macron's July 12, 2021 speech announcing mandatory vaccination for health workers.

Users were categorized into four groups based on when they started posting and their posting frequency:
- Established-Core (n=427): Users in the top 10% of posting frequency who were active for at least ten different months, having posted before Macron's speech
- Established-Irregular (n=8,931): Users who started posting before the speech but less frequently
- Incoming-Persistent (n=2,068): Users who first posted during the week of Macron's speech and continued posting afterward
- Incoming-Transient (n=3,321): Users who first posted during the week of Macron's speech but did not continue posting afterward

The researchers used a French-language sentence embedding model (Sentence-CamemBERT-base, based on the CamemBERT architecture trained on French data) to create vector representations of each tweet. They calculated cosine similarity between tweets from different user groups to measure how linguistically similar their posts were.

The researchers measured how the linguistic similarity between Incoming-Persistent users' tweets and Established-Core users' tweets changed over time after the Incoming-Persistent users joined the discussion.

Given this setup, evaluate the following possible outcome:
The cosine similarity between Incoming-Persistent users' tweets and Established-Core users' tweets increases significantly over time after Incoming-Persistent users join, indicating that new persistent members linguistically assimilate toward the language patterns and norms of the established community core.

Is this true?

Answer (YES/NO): YES